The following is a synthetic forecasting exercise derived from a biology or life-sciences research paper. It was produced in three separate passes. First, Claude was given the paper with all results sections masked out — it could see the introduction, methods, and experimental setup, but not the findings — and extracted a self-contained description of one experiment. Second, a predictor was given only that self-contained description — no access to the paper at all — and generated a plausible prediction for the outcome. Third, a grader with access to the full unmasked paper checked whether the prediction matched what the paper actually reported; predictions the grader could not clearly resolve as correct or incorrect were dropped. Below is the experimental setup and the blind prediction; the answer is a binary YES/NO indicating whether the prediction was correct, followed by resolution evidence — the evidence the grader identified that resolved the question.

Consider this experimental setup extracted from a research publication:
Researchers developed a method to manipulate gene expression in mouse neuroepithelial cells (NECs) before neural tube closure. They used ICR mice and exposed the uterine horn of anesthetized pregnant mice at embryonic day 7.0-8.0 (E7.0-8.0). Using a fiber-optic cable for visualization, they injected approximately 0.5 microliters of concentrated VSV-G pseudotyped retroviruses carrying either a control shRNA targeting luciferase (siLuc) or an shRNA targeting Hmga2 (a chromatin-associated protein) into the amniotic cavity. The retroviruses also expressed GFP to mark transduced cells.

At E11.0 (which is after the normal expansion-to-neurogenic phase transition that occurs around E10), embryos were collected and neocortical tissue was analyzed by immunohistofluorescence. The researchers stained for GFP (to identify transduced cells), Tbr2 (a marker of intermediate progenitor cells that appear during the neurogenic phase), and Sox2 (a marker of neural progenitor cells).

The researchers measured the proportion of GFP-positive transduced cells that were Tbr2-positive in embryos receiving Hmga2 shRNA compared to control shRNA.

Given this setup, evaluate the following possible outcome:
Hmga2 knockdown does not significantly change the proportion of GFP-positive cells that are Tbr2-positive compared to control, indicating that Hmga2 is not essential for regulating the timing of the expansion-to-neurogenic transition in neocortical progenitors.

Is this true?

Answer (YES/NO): NO